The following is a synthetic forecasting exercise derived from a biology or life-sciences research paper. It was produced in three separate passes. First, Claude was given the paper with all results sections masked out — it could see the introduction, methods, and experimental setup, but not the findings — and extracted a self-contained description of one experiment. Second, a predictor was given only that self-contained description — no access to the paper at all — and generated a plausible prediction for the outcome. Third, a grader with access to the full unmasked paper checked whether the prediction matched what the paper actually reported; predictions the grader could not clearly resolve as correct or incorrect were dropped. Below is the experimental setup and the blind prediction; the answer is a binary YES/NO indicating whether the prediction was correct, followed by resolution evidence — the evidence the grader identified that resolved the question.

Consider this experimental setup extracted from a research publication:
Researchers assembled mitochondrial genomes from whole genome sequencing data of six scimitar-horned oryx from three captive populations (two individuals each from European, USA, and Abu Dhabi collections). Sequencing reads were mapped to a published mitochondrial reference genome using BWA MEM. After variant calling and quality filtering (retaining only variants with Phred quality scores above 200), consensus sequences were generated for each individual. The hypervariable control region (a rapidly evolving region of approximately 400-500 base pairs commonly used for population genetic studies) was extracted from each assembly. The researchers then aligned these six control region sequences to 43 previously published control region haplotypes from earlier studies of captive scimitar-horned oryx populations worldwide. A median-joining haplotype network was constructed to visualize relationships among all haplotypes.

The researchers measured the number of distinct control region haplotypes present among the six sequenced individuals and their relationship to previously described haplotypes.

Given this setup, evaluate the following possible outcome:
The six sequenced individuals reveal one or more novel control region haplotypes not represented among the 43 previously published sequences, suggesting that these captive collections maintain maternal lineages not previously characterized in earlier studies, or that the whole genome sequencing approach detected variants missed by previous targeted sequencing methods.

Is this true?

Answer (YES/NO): NO